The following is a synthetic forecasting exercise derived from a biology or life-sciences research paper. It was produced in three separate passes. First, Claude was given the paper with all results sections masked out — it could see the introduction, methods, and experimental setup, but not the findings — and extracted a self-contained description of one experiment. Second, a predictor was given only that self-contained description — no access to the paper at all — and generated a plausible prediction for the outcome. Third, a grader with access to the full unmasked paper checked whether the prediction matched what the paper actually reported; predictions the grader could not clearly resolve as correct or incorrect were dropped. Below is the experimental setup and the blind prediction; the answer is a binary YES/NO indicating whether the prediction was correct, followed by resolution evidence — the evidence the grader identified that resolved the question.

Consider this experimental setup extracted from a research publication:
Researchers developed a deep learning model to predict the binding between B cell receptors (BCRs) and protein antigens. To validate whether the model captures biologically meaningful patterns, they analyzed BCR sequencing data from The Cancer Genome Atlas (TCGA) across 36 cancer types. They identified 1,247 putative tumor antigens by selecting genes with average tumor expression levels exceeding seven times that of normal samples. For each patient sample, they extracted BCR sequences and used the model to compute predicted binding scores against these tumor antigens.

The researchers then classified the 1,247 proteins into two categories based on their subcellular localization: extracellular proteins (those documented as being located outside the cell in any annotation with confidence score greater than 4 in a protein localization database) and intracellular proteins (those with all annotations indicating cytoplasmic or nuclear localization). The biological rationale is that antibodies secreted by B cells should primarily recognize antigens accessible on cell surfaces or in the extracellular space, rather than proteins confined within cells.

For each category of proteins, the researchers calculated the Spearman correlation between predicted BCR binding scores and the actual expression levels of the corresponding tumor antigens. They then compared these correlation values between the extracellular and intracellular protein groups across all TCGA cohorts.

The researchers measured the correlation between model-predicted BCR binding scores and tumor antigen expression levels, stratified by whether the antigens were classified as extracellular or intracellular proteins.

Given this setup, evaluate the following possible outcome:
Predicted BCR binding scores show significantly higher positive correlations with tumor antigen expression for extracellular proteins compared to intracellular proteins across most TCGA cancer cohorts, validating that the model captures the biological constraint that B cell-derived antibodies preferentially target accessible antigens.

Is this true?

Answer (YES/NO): YES